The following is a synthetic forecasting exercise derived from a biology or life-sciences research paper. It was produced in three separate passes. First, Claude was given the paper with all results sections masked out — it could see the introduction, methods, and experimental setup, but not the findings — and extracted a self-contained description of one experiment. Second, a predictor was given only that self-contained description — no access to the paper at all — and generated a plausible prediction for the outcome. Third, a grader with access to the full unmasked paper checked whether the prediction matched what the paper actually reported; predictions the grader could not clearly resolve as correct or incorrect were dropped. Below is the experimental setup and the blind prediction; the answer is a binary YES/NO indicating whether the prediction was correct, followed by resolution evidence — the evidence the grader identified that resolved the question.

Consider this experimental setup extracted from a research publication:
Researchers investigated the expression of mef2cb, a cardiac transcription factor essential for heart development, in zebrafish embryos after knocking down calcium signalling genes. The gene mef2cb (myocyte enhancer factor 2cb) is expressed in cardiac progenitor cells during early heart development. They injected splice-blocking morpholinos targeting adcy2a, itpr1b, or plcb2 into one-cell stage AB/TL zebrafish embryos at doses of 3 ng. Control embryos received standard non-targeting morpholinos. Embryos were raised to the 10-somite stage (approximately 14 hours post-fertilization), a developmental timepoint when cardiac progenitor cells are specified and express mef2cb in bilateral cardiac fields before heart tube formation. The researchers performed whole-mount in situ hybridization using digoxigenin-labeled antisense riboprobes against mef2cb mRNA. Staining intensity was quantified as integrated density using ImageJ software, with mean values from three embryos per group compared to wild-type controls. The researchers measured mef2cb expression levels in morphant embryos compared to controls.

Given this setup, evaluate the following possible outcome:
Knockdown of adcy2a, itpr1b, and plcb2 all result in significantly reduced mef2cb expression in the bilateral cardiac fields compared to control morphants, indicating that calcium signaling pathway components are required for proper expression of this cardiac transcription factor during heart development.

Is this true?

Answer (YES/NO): YES